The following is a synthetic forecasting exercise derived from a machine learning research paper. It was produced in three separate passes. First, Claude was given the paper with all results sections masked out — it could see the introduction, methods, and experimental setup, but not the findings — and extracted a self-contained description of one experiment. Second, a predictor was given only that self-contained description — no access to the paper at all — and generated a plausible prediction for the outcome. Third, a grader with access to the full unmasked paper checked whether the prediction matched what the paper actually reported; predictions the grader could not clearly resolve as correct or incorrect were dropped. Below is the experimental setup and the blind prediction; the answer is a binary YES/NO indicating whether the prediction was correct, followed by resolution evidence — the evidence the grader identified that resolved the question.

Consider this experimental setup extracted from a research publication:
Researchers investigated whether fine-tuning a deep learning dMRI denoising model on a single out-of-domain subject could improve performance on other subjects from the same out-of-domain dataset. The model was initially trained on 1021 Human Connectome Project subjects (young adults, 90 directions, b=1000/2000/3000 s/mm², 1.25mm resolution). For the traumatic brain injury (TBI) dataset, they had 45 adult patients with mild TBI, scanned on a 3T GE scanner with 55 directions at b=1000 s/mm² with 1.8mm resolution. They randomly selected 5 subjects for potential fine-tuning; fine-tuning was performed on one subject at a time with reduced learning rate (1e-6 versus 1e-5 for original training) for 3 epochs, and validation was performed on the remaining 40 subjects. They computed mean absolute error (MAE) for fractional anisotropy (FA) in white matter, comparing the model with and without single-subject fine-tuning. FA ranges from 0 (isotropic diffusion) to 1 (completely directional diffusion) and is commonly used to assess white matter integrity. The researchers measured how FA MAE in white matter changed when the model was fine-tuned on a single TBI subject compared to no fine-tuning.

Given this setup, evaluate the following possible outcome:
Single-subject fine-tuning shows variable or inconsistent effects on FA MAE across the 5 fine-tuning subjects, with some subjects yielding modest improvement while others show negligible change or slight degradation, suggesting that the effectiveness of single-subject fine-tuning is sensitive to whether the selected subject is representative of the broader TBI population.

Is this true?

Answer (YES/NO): NO